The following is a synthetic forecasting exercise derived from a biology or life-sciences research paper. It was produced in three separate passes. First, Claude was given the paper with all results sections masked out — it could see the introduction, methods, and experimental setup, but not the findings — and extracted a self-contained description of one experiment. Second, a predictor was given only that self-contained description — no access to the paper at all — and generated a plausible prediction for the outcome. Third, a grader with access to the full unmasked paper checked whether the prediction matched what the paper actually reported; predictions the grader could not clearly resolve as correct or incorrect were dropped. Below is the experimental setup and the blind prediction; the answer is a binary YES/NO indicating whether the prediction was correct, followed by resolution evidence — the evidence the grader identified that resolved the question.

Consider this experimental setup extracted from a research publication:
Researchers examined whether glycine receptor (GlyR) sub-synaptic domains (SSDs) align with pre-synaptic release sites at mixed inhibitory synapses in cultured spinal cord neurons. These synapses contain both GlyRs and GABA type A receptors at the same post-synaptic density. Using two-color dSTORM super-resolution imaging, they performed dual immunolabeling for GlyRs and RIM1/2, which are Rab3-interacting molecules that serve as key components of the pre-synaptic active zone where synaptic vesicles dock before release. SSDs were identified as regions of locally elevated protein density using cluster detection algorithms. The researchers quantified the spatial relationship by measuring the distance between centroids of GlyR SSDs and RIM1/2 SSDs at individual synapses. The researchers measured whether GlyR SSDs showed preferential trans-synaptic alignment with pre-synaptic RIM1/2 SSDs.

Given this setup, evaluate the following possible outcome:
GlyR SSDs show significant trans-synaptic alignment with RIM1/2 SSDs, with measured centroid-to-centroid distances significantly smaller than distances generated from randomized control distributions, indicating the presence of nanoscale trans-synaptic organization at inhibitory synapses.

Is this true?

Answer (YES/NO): NO